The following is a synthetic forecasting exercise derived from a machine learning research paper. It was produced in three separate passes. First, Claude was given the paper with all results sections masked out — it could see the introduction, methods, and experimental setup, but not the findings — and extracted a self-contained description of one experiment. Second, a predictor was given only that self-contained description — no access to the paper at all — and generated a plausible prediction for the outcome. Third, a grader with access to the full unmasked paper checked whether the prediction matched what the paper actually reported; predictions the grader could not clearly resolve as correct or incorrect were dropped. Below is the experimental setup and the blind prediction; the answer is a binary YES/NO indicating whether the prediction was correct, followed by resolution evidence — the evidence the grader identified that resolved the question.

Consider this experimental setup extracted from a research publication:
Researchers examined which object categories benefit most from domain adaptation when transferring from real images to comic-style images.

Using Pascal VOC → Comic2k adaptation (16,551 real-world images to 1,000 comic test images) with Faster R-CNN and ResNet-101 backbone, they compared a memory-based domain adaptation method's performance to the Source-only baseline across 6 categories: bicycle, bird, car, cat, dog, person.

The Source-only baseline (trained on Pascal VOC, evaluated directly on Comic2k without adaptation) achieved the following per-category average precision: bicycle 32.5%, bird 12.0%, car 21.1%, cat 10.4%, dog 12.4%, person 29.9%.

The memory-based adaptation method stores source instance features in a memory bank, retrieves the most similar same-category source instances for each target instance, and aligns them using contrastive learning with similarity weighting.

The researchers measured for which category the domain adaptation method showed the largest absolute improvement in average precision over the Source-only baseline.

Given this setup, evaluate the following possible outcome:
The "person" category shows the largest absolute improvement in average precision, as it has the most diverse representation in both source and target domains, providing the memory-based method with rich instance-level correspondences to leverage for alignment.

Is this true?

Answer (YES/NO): YES